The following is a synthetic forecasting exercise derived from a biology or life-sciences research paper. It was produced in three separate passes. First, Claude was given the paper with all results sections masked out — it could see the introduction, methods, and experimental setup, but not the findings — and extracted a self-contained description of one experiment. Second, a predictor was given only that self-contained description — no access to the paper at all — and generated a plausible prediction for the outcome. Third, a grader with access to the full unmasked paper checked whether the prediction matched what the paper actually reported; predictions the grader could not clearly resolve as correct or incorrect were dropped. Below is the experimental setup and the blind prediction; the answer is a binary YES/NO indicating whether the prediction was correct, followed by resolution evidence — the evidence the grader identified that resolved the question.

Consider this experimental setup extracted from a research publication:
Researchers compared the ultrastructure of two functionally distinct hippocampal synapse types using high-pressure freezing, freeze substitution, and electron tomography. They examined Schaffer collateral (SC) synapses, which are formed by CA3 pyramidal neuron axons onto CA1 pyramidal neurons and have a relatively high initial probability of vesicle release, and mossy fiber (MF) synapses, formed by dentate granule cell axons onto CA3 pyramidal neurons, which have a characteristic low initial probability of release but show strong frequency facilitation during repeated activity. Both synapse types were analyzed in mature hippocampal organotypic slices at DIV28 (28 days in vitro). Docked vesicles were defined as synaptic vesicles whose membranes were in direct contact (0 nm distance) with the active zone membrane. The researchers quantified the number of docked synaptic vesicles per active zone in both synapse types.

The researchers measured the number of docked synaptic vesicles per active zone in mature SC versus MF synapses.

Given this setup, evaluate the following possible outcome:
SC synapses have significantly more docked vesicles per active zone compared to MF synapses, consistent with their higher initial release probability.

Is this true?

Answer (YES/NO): NO